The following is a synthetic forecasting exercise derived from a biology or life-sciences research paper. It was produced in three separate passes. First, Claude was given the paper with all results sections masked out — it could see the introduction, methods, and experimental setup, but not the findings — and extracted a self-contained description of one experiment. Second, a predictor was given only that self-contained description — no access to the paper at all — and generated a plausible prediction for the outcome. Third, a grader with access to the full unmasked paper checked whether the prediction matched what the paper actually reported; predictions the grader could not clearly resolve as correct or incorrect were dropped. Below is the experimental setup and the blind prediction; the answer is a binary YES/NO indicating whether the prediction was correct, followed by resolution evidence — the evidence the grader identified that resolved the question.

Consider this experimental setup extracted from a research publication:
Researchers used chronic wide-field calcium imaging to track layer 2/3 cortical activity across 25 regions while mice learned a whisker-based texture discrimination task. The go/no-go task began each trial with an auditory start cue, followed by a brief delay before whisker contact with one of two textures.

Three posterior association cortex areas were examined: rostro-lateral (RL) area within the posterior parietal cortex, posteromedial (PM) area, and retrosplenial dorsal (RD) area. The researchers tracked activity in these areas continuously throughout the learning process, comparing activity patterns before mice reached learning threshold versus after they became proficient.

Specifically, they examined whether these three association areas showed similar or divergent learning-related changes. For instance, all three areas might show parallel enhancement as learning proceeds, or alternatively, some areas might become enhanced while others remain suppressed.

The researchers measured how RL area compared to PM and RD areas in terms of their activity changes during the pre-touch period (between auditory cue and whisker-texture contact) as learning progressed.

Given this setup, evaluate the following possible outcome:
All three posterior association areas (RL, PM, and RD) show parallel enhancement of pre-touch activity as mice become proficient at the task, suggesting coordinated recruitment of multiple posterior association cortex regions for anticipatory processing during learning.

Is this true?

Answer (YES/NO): NO